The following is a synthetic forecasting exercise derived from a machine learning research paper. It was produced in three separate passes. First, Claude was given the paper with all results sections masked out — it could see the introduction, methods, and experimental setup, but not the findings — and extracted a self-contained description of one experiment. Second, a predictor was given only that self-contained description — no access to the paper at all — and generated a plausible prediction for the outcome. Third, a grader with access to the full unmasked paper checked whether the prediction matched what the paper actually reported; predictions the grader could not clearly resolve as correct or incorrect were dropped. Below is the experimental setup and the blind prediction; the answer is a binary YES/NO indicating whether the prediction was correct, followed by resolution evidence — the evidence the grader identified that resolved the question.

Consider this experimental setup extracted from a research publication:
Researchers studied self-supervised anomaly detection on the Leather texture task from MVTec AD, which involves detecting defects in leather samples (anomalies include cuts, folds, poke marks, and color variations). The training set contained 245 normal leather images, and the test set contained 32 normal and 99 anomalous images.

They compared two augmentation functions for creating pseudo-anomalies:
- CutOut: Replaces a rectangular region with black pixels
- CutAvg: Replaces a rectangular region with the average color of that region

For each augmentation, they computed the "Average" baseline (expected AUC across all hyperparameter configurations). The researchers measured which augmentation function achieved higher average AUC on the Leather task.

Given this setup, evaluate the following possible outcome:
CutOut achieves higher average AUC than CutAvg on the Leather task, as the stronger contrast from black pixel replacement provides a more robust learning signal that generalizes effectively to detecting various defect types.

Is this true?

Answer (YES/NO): YES